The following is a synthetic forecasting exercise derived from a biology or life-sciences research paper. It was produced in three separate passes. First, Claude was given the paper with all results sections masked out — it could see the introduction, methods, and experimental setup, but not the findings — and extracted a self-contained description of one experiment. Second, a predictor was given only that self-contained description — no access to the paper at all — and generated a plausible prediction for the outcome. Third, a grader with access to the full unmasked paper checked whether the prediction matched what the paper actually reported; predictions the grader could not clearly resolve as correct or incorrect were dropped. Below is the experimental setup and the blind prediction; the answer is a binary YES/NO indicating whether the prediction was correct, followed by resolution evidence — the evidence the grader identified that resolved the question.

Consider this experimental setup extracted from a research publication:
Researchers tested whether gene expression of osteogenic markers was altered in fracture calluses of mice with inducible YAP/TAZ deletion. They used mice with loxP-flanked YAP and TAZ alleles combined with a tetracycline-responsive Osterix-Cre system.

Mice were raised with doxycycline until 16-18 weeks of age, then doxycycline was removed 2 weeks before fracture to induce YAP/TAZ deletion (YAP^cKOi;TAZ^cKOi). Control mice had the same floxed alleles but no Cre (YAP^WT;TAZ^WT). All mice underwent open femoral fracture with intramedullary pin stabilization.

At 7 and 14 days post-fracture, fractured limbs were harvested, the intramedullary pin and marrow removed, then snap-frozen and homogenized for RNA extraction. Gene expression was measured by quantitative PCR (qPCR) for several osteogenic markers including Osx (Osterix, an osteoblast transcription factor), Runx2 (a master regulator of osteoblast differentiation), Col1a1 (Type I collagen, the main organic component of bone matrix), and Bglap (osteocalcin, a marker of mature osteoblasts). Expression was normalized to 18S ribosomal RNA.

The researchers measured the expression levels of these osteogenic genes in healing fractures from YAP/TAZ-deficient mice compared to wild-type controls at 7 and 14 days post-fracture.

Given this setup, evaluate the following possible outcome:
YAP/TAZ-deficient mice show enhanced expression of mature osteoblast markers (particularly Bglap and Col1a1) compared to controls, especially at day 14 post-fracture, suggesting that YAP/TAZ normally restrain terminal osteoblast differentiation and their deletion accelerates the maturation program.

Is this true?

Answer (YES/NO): NO